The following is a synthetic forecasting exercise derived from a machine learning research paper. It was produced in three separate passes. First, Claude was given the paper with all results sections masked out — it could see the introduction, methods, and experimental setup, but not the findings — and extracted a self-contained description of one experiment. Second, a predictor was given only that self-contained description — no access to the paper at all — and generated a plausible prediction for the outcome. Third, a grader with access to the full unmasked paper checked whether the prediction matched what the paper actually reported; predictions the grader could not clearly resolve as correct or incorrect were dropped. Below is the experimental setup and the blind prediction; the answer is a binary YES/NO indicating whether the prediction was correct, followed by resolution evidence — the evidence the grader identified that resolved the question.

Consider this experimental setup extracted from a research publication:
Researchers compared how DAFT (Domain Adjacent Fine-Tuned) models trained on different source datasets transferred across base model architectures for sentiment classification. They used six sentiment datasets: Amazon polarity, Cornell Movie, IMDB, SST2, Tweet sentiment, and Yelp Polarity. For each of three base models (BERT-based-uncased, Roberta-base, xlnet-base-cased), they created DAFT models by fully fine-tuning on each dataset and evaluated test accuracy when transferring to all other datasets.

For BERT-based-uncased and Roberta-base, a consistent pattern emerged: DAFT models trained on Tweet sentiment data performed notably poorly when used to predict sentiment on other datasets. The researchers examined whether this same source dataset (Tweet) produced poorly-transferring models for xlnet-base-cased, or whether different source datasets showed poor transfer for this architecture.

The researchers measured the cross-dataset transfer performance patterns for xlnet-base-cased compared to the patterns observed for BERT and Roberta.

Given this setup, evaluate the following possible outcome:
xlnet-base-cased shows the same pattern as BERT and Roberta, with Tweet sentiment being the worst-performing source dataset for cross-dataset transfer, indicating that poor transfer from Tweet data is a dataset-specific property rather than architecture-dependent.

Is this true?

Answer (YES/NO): NO